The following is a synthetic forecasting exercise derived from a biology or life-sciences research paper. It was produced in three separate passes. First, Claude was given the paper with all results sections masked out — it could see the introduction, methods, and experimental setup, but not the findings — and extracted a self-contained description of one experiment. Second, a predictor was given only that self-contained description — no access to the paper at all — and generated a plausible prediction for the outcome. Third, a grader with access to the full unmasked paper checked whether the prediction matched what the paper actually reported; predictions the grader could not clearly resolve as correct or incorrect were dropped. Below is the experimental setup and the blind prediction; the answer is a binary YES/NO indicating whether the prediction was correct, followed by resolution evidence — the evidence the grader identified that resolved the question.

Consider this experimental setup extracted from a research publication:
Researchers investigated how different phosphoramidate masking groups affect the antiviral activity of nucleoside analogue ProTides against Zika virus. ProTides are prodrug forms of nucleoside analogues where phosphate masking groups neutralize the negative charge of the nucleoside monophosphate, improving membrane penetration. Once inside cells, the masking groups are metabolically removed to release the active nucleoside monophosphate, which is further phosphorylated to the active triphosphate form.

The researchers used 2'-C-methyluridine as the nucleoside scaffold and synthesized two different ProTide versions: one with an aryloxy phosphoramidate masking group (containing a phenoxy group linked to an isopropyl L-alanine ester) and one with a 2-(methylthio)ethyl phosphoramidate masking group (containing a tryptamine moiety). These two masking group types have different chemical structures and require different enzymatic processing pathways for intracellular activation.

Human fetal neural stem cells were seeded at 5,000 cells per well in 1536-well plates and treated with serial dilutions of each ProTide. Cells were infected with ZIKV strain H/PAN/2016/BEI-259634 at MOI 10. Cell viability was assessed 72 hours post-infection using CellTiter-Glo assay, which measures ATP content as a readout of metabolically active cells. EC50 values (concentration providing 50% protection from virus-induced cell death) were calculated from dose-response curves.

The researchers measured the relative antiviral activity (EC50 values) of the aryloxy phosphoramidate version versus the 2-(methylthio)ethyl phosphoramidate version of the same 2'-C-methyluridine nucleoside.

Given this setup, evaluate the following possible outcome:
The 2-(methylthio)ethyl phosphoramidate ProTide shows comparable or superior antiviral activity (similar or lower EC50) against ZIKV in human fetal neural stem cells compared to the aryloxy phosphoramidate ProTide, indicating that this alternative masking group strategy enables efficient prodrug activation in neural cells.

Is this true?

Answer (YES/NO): NO